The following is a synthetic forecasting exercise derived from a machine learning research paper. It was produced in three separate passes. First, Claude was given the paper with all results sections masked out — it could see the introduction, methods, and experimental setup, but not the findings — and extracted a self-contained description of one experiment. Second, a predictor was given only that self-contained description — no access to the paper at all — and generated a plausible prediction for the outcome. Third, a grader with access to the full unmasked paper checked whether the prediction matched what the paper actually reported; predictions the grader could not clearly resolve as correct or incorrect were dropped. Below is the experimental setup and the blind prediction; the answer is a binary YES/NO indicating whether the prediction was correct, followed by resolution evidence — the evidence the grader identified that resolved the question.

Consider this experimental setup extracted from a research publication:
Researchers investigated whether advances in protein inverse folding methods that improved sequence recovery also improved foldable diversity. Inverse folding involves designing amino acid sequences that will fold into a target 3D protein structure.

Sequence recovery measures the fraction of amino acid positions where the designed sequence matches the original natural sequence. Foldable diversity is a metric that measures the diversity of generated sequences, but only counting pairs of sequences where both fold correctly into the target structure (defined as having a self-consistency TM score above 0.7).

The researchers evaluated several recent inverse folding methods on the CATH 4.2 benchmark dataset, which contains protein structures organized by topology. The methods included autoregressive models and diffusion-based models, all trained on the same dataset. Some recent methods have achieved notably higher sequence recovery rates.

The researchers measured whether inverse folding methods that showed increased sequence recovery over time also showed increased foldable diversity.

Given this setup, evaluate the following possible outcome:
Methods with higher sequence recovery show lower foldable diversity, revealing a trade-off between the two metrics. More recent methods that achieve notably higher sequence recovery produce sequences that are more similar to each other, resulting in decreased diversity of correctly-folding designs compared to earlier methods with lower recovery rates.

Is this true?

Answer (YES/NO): NO